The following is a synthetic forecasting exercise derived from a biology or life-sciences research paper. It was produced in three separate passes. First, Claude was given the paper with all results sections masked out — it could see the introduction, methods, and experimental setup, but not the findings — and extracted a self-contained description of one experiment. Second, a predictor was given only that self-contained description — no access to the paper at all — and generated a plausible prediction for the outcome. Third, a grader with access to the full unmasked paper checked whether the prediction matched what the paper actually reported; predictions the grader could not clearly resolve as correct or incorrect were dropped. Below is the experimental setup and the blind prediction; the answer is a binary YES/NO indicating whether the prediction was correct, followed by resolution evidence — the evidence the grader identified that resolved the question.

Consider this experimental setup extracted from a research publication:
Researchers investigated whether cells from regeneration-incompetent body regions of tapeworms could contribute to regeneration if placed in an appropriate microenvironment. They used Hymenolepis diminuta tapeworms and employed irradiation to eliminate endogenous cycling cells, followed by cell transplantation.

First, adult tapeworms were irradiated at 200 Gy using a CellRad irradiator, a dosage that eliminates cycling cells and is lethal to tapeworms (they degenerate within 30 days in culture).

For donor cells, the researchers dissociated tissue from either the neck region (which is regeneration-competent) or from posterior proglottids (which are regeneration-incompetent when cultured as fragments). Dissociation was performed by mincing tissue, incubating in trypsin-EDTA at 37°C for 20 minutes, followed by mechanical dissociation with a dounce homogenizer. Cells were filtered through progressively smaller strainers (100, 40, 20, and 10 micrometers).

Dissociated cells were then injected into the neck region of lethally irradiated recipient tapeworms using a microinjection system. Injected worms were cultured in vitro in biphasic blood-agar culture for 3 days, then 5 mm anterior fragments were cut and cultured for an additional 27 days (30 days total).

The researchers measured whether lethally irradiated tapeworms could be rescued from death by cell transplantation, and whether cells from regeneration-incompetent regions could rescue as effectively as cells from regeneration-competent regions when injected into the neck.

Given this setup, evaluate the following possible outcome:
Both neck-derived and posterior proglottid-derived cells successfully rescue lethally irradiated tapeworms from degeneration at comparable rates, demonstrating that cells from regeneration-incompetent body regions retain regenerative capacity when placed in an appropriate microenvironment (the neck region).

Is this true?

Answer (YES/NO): YES